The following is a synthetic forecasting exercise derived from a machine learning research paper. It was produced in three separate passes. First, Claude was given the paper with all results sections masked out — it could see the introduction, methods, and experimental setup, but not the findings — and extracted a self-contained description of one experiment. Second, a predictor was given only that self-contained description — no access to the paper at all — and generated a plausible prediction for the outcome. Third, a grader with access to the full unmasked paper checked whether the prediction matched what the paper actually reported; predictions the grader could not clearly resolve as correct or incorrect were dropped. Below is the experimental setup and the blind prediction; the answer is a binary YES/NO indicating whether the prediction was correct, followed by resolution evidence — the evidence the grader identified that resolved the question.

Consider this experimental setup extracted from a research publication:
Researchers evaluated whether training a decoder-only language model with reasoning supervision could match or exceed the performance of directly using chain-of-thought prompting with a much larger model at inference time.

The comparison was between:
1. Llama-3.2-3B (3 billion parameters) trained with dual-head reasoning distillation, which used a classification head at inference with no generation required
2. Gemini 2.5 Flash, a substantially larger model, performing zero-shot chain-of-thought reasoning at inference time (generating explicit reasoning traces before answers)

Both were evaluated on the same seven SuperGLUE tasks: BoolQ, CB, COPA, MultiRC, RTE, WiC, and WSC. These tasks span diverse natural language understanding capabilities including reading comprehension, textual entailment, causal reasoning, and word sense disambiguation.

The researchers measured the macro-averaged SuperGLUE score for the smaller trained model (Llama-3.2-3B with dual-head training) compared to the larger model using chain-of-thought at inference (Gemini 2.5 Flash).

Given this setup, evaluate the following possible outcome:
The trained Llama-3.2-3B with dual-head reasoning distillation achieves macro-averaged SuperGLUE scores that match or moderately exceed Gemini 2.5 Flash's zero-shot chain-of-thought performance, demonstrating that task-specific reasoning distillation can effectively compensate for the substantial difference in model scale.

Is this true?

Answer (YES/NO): NO